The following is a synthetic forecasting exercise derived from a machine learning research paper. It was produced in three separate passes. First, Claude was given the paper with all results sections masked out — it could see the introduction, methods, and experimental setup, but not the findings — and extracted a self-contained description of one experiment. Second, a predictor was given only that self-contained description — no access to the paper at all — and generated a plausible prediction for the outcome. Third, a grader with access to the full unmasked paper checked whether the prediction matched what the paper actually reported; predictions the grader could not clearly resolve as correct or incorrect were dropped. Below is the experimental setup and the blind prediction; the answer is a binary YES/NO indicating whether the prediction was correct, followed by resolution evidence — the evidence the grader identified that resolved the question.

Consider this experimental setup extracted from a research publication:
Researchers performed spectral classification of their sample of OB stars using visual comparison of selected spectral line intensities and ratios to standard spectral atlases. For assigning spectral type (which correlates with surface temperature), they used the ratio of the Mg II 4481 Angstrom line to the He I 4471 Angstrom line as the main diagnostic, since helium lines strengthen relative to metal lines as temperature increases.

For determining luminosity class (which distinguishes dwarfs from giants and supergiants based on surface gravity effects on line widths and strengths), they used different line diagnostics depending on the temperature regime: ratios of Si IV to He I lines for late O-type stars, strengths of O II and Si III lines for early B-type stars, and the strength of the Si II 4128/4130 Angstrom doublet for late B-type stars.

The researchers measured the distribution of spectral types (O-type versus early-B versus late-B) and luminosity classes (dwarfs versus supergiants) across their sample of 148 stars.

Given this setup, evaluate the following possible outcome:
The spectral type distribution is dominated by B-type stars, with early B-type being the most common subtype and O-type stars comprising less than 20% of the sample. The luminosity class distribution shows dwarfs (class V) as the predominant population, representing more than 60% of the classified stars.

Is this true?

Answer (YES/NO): NO